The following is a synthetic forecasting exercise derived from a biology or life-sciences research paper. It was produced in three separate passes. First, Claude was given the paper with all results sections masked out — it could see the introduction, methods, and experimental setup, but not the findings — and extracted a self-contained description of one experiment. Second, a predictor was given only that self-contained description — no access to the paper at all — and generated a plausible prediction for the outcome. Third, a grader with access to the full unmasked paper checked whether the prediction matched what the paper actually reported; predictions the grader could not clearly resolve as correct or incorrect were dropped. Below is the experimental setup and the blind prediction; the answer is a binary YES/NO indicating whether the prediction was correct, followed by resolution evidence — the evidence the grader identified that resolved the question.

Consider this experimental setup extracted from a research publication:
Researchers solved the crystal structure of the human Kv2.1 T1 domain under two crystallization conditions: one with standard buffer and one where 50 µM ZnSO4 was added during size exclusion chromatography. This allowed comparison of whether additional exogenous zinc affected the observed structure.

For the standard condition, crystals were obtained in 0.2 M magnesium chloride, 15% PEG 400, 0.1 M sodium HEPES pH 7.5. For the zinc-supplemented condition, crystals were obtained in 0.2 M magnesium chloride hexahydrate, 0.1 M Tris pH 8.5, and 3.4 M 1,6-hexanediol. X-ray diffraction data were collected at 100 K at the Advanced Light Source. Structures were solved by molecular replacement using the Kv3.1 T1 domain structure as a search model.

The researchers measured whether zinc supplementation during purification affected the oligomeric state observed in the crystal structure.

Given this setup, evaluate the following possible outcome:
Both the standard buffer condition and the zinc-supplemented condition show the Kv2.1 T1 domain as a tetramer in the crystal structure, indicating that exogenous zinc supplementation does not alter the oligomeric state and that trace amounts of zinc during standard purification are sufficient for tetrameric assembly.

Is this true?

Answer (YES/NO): NO